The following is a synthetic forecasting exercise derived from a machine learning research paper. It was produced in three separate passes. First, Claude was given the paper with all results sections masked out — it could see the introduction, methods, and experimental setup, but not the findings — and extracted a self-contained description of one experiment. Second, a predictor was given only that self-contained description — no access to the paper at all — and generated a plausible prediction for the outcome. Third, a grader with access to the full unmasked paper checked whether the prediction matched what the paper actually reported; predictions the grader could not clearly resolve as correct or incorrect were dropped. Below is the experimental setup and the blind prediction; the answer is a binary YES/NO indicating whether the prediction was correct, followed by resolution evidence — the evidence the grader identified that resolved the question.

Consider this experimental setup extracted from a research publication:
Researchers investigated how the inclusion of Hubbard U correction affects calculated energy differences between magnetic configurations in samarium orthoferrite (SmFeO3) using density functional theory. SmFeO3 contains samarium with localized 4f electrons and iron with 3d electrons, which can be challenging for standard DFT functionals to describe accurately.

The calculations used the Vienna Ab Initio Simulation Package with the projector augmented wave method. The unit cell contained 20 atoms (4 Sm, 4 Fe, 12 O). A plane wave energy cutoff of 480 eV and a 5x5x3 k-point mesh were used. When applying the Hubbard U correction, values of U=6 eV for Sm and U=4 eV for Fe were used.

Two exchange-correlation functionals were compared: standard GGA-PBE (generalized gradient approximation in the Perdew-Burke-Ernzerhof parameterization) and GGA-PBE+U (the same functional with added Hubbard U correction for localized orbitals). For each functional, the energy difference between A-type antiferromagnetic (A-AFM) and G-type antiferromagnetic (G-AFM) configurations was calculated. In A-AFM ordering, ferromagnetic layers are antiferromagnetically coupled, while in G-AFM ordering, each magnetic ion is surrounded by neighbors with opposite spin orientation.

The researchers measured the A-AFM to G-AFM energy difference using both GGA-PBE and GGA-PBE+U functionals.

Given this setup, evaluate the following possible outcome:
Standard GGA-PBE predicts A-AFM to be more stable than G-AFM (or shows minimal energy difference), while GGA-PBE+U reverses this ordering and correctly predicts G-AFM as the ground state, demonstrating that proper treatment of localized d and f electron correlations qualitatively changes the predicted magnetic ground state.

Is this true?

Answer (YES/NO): NO